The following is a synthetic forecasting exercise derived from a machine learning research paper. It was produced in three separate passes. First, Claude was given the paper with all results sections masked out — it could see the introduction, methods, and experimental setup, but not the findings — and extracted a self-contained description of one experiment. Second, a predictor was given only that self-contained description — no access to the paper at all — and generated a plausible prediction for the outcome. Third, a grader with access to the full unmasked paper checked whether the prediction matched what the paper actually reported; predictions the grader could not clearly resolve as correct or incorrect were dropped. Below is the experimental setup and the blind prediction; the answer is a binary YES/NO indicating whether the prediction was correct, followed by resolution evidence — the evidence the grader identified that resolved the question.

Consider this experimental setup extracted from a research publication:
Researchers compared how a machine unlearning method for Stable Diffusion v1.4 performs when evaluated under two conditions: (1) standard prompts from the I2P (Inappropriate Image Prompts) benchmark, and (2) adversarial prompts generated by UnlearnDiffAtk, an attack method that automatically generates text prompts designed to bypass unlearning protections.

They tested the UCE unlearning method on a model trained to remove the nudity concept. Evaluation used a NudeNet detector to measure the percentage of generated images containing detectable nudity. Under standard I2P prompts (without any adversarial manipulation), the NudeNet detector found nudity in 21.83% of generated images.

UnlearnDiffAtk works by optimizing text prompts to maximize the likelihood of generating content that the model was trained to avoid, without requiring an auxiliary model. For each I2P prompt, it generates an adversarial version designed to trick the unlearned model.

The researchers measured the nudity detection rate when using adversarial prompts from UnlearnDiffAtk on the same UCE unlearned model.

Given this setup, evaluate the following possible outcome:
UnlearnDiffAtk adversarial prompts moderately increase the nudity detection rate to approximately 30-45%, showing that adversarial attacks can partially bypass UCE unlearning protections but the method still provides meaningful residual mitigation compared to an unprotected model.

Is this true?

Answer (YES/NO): NO